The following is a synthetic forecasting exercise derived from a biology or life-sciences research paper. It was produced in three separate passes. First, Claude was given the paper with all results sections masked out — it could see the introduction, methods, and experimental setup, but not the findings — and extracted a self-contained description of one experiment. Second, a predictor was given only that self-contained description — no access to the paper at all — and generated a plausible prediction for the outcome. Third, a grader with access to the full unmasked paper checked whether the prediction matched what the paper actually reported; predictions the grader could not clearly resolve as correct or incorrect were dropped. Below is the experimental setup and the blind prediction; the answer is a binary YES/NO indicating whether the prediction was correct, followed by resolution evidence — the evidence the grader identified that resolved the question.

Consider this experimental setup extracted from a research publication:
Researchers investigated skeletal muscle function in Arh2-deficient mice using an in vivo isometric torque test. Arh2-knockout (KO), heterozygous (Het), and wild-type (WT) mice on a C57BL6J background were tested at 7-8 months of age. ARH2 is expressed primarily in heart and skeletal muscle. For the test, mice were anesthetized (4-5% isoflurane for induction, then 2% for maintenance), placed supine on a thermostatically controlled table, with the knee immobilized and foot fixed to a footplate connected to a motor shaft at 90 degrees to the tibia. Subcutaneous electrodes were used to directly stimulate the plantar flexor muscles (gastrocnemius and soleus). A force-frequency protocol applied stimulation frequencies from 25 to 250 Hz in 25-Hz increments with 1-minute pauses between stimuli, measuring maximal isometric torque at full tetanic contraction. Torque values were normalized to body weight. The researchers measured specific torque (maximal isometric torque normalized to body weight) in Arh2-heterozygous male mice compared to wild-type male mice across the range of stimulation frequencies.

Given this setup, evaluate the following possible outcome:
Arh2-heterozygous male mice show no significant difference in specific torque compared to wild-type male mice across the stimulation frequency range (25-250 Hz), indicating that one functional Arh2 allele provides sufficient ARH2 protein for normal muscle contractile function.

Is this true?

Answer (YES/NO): NO